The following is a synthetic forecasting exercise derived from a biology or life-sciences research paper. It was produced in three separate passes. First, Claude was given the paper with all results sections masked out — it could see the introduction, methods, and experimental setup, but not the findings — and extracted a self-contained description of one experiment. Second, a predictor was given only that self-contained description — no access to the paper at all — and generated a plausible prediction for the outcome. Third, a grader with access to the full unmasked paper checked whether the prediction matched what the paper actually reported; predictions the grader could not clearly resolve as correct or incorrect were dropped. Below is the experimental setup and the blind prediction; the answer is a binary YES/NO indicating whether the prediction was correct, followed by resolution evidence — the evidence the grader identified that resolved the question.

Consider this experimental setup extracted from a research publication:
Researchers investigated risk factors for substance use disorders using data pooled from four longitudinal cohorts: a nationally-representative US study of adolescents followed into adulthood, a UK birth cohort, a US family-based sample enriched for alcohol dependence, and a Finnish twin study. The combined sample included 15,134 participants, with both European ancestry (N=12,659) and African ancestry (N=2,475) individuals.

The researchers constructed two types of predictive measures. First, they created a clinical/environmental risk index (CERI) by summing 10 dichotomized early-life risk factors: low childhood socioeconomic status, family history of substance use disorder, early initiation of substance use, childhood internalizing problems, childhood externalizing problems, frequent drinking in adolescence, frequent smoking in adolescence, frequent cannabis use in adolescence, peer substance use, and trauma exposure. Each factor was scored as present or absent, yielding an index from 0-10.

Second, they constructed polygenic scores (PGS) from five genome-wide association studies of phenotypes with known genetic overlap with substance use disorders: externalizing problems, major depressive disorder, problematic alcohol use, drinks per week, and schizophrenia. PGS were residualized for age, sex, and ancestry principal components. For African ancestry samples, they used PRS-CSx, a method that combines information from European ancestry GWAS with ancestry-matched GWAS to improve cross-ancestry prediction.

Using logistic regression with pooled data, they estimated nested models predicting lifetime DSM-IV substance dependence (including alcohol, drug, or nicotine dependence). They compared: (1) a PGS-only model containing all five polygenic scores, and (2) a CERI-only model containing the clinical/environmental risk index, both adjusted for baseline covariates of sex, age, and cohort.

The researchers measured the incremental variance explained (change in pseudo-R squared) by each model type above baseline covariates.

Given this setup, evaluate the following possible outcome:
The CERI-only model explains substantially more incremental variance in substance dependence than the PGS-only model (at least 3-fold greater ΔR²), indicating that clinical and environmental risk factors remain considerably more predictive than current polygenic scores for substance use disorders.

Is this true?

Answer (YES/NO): YES